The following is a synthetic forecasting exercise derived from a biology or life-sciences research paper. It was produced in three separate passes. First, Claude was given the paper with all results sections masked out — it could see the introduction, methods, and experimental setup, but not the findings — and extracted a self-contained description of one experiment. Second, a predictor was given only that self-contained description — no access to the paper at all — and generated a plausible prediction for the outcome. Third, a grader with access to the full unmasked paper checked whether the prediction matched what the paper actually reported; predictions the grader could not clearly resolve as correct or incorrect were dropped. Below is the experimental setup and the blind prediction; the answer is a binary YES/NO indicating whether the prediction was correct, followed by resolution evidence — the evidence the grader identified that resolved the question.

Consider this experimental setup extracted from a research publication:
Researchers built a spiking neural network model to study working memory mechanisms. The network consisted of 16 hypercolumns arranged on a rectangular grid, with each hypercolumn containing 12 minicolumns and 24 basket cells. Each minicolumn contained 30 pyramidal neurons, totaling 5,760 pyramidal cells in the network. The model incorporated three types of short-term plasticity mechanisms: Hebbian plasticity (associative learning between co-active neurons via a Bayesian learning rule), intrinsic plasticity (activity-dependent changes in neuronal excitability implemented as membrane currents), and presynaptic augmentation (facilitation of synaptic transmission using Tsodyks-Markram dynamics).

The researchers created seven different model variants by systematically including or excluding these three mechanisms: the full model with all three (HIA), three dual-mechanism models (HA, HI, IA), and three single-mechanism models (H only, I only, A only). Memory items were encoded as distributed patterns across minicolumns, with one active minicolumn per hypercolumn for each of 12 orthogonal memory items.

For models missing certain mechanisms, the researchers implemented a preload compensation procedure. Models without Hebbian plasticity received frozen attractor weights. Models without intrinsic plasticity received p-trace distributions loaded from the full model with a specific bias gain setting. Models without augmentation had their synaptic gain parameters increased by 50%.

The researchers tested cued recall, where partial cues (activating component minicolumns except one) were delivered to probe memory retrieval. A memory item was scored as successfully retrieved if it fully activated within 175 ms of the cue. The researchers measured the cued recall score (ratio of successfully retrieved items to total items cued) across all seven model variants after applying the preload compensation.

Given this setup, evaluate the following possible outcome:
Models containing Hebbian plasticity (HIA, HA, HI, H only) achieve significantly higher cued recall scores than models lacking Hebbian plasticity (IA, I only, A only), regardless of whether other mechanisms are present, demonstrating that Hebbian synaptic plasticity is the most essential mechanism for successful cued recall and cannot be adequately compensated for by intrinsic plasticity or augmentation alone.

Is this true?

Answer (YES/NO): NO